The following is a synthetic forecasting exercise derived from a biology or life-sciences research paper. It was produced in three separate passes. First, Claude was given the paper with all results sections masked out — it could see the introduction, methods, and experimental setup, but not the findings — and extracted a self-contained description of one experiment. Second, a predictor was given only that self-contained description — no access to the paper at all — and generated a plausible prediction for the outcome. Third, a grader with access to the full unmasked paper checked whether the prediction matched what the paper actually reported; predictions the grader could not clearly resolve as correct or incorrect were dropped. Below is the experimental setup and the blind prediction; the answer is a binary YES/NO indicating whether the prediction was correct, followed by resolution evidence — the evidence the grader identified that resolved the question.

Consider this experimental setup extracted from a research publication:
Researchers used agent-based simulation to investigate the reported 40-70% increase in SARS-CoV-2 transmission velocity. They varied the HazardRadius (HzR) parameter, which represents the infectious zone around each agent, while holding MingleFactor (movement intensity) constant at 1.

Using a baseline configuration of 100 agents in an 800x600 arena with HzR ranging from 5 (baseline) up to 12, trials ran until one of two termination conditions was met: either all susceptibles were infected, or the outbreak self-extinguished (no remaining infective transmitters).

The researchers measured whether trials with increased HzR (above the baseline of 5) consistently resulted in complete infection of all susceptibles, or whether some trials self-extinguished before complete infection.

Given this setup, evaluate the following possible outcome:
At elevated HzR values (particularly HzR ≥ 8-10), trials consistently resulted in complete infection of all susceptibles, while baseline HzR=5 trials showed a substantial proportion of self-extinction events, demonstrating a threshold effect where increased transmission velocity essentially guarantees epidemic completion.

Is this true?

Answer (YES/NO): NO